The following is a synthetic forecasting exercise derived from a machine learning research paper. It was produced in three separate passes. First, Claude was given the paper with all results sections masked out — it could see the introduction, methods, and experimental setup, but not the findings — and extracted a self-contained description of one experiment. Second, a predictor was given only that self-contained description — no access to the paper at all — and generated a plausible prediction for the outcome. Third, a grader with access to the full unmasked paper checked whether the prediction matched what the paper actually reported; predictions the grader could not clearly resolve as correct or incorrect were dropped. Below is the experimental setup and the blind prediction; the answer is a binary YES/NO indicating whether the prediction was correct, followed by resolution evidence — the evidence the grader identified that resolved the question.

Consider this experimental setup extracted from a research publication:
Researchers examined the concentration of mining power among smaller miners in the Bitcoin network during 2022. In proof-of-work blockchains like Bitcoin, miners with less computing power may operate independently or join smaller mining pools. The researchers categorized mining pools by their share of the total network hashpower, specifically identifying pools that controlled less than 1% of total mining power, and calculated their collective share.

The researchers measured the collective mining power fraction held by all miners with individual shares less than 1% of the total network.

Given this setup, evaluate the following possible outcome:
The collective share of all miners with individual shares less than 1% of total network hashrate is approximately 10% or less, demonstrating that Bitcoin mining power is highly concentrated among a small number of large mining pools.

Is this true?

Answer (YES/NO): YES